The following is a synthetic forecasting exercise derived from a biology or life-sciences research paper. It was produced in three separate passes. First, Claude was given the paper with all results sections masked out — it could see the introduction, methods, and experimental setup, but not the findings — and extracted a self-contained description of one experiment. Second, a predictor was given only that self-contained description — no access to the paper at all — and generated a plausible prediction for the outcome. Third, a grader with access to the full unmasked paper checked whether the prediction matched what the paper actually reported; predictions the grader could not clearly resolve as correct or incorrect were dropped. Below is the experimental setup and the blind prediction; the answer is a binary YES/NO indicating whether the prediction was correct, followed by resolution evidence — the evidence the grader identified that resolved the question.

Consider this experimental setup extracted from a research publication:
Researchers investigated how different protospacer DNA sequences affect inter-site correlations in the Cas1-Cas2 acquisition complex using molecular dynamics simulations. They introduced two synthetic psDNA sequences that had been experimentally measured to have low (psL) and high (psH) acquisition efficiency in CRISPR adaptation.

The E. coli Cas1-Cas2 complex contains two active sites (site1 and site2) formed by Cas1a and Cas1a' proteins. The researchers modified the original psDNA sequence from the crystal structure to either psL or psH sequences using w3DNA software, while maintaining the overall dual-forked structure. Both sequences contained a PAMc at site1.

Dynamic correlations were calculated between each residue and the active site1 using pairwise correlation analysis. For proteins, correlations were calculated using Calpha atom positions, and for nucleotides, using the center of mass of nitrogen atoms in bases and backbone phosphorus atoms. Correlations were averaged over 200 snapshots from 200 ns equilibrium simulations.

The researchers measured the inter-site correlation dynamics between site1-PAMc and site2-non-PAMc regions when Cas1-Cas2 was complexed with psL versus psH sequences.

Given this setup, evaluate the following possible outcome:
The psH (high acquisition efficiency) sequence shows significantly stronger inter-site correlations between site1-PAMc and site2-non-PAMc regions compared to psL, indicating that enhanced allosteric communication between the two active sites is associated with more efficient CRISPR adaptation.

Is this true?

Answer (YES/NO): YES